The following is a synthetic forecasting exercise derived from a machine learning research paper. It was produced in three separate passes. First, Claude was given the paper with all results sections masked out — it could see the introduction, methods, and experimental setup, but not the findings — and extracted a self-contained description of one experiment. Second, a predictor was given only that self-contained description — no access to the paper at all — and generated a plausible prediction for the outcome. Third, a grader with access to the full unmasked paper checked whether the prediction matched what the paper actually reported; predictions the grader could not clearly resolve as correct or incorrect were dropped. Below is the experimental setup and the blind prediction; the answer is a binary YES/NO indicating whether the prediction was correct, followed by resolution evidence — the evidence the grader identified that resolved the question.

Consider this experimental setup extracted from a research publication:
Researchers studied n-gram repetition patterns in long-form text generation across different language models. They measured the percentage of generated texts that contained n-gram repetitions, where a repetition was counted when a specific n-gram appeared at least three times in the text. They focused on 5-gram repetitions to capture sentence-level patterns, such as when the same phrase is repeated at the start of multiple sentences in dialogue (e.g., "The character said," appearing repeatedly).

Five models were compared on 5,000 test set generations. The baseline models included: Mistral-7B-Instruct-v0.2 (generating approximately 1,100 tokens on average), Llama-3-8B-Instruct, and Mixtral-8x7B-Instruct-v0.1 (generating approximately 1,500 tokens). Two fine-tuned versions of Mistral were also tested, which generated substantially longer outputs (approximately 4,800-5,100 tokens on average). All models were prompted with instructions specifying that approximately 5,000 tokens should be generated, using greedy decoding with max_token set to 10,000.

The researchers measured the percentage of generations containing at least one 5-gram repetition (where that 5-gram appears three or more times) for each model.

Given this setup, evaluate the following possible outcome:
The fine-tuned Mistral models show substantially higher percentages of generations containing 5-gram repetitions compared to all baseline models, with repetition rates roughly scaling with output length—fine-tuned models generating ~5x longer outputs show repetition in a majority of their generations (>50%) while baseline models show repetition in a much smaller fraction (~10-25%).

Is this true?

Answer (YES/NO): NO